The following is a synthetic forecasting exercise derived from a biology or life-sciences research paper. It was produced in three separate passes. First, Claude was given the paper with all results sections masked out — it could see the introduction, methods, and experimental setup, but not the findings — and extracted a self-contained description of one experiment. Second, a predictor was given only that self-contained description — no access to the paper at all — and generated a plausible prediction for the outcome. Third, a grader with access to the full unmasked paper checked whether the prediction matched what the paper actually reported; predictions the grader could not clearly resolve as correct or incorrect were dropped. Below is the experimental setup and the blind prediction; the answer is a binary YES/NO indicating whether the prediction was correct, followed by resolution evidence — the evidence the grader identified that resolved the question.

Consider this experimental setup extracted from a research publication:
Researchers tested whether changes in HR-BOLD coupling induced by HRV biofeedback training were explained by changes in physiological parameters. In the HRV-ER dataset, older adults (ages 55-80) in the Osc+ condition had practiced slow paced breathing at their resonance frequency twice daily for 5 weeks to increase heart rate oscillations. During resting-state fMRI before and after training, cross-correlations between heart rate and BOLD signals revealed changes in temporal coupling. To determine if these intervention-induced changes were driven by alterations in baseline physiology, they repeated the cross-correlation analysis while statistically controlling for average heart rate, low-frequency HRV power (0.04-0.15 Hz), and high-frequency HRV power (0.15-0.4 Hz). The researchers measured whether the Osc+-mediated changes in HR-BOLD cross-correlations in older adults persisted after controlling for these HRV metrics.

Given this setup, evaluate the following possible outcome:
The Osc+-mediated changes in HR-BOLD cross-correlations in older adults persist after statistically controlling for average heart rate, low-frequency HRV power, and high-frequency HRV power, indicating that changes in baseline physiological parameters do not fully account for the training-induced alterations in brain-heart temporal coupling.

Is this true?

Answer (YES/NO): YES